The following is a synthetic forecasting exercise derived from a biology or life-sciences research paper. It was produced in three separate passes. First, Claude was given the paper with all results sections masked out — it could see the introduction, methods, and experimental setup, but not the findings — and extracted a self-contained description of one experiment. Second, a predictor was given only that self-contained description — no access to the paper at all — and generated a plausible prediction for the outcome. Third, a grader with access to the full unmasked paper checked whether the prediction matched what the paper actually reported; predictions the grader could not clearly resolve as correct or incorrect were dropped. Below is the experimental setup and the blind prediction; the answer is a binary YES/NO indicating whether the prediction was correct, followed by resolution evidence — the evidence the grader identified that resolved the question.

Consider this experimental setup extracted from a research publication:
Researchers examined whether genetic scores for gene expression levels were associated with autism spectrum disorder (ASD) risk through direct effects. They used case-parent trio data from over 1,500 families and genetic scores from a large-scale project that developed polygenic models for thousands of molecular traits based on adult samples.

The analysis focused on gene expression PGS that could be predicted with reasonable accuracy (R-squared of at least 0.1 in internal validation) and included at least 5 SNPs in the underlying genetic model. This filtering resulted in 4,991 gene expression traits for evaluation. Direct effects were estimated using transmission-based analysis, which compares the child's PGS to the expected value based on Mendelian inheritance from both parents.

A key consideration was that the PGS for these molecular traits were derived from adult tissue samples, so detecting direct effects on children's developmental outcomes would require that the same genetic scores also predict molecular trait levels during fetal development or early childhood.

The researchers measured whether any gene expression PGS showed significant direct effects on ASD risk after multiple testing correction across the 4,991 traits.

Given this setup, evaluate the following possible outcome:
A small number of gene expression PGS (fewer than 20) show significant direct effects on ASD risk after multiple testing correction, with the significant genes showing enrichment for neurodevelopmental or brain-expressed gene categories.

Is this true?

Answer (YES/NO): NO